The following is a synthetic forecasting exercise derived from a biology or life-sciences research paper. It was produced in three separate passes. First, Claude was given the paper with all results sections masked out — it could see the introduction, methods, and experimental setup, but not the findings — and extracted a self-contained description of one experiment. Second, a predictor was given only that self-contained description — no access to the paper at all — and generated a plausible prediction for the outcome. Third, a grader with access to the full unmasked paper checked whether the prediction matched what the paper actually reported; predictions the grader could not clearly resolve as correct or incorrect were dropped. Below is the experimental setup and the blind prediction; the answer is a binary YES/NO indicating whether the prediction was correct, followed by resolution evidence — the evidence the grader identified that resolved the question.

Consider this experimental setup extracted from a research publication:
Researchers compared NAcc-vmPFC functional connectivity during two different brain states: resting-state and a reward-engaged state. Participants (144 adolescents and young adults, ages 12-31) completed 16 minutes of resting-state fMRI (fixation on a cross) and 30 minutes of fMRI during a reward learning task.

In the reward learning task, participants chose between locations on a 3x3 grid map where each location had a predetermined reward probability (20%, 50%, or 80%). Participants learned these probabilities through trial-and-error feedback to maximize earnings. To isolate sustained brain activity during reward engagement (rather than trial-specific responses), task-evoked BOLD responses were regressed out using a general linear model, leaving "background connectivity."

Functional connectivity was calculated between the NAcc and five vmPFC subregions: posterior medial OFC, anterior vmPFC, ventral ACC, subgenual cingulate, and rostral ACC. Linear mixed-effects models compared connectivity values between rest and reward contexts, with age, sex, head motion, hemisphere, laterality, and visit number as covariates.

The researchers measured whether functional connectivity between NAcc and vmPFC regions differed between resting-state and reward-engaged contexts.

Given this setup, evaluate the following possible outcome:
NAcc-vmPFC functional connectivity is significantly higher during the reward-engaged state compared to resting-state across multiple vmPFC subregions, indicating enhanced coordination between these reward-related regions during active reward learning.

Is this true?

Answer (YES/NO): YES